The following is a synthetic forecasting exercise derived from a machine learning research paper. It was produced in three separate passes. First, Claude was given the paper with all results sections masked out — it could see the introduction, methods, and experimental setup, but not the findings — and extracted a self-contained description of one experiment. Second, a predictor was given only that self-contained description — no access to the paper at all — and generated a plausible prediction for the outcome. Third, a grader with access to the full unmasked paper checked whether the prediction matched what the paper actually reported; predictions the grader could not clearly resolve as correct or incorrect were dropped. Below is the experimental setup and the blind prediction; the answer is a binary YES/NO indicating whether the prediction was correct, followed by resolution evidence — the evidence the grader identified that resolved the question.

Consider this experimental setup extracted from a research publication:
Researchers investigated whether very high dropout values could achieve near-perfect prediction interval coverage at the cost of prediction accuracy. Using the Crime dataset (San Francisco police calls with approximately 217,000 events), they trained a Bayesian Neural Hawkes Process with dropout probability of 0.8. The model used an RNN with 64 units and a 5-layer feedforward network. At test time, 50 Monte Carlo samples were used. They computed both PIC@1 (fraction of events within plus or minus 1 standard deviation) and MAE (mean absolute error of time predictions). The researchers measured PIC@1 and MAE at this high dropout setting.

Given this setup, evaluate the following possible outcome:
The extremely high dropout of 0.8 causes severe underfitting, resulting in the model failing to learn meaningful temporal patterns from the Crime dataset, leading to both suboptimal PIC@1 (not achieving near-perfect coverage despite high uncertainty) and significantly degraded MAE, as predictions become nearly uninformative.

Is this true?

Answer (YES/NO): NO